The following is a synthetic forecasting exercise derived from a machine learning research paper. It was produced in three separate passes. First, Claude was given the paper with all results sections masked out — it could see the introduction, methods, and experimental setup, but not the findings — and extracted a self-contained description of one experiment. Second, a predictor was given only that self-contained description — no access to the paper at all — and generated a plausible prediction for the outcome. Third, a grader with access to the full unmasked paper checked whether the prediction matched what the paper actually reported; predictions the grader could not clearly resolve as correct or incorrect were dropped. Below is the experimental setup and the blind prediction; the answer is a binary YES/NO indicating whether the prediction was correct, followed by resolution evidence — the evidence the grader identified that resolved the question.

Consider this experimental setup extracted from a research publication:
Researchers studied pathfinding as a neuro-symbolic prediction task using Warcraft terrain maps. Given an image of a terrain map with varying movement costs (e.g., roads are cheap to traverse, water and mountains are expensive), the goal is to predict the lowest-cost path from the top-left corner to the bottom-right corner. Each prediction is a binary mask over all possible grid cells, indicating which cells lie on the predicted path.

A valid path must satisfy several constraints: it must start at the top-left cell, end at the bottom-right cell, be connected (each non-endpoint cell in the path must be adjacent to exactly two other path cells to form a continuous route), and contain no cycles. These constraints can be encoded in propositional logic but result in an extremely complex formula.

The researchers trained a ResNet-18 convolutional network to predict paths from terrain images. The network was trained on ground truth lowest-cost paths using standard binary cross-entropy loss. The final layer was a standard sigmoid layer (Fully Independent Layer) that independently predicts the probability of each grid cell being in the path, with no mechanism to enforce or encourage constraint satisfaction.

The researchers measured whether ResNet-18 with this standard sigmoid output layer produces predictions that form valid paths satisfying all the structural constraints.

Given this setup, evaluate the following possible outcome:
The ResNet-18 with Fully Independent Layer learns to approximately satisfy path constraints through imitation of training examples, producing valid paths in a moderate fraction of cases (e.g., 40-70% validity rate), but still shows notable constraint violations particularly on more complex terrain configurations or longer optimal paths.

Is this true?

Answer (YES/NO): YES